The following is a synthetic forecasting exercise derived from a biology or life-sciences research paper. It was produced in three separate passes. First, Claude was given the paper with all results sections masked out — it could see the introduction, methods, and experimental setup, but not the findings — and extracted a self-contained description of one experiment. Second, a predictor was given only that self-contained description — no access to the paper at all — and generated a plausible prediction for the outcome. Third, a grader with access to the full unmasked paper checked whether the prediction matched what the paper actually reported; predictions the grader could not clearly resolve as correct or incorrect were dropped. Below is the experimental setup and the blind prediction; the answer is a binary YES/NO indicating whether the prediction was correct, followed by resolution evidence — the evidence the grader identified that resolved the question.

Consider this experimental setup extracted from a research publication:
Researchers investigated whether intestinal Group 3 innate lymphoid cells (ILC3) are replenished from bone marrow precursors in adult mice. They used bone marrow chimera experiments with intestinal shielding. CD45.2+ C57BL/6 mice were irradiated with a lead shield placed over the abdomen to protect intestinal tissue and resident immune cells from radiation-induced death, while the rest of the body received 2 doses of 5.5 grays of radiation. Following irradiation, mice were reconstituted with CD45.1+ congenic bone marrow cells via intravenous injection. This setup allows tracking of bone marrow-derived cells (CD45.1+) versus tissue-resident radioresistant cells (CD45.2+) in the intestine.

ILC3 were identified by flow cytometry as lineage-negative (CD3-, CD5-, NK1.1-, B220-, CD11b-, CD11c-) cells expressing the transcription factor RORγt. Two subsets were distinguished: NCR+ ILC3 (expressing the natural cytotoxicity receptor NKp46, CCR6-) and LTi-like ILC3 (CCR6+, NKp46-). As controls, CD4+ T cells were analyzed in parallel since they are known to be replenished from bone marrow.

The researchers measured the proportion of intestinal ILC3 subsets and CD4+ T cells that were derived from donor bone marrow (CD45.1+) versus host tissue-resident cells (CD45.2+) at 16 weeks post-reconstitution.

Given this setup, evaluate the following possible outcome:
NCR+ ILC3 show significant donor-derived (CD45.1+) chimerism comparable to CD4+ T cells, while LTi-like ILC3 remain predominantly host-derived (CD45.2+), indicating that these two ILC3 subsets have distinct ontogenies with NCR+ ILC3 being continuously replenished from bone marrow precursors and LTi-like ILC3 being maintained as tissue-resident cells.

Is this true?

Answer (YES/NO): NO